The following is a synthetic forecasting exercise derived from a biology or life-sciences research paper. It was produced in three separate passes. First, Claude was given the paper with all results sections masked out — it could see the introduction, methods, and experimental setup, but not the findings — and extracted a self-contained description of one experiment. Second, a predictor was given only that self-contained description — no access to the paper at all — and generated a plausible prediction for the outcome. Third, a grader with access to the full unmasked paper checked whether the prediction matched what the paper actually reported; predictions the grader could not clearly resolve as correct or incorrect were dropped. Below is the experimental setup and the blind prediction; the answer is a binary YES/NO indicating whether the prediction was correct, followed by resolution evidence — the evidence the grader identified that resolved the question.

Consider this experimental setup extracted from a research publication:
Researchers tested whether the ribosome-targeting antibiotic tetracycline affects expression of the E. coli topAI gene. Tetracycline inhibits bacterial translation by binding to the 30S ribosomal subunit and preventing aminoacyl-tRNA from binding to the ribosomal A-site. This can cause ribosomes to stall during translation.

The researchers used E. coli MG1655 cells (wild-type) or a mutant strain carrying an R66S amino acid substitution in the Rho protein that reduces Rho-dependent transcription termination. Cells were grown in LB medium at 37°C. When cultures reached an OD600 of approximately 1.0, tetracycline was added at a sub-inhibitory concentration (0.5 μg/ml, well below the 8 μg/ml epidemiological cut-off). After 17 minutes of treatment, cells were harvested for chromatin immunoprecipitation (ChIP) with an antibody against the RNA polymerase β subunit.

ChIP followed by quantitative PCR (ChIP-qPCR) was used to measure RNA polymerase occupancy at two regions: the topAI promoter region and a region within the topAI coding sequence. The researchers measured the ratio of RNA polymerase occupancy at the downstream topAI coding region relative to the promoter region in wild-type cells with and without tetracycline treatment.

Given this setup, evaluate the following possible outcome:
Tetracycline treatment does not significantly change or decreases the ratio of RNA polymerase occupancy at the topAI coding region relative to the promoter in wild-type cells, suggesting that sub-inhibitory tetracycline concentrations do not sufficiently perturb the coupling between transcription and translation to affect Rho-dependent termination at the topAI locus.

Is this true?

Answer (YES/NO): NO